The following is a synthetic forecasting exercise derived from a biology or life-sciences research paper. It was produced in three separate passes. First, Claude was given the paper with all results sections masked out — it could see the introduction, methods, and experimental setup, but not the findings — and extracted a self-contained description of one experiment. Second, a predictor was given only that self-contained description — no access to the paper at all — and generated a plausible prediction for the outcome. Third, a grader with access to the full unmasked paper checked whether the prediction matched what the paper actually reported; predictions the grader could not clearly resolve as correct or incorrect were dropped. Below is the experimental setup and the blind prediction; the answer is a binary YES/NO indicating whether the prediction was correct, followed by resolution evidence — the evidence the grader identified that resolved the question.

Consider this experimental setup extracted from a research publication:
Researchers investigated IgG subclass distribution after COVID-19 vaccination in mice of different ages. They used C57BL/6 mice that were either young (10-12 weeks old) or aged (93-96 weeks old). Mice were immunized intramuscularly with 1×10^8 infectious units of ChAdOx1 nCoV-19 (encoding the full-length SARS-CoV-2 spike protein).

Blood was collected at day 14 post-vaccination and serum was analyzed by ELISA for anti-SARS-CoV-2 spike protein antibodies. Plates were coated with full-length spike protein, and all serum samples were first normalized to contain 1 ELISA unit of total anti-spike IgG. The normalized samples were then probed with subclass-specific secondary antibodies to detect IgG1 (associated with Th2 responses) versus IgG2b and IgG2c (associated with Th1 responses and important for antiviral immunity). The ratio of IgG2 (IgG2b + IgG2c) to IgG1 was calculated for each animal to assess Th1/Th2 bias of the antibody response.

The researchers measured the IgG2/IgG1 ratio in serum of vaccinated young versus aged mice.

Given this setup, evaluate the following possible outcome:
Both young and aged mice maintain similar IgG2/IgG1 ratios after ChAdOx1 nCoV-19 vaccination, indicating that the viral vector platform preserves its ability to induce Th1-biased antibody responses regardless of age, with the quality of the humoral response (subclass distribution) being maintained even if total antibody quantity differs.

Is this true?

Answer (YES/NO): YES